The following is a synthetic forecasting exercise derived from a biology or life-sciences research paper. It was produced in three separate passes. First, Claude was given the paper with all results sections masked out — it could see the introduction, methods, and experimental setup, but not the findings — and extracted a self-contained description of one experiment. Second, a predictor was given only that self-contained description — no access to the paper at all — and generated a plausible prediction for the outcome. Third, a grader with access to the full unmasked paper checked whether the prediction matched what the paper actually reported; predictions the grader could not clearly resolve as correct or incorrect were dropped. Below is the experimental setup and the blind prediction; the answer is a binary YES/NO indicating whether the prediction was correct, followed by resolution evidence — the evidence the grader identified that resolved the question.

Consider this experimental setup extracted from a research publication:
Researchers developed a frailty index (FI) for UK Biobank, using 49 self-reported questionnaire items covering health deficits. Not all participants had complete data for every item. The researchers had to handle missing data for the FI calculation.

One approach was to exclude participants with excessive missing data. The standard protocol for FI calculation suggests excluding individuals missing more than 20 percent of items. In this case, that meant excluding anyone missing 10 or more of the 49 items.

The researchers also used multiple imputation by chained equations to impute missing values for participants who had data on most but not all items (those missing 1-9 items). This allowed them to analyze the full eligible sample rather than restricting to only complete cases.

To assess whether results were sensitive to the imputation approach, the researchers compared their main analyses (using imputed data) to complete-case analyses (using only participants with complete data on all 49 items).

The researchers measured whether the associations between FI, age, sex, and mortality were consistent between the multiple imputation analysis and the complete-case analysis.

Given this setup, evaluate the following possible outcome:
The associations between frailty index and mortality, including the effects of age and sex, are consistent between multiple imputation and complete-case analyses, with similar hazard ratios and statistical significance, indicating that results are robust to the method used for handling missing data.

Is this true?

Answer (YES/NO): YES